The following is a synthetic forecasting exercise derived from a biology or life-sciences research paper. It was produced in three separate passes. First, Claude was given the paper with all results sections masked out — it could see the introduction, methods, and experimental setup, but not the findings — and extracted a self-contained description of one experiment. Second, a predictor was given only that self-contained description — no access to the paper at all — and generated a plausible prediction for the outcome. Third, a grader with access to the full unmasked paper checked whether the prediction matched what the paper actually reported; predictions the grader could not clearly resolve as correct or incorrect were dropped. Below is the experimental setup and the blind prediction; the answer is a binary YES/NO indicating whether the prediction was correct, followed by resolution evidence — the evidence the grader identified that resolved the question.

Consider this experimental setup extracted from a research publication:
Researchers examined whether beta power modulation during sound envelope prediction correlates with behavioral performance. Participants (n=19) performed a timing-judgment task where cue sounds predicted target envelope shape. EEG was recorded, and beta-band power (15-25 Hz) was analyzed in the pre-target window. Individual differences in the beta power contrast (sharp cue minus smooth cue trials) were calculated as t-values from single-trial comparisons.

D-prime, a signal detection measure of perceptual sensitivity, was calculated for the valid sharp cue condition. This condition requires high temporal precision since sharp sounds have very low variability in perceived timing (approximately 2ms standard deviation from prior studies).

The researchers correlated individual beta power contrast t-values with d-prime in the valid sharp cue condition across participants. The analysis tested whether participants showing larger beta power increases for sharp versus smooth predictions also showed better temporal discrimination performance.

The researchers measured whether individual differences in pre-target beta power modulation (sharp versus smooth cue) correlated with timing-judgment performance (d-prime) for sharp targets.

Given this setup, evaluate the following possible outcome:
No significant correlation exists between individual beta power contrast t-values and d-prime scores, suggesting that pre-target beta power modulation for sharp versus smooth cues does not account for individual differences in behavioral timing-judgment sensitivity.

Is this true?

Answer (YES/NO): NO